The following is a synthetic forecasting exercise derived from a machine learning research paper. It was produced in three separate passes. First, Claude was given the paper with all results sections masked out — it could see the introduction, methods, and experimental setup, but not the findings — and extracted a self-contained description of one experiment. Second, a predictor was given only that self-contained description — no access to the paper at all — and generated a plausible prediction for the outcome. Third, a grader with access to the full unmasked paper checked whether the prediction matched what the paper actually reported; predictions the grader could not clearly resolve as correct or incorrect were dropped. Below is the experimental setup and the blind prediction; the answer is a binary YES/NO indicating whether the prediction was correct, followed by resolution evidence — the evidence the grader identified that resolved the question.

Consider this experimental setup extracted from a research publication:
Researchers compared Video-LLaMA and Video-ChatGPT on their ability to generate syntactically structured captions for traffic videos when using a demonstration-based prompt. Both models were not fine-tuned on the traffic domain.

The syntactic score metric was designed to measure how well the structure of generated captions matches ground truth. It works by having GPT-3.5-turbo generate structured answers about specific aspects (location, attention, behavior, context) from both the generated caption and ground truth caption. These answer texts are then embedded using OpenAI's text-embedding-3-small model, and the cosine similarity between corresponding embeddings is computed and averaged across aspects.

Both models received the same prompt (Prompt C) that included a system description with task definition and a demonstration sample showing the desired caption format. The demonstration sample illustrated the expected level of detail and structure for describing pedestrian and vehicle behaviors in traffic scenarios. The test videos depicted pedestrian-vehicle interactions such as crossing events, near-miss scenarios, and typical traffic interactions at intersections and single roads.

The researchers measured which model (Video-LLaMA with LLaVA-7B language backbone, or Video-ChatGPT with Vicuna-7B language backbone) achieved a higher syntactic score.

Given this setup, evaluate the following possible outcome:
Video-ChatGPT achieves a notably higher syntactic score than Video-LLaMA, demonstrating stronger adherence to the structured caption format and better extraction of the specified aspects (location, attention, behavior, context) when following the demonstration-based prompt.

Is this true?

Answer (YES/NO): YES